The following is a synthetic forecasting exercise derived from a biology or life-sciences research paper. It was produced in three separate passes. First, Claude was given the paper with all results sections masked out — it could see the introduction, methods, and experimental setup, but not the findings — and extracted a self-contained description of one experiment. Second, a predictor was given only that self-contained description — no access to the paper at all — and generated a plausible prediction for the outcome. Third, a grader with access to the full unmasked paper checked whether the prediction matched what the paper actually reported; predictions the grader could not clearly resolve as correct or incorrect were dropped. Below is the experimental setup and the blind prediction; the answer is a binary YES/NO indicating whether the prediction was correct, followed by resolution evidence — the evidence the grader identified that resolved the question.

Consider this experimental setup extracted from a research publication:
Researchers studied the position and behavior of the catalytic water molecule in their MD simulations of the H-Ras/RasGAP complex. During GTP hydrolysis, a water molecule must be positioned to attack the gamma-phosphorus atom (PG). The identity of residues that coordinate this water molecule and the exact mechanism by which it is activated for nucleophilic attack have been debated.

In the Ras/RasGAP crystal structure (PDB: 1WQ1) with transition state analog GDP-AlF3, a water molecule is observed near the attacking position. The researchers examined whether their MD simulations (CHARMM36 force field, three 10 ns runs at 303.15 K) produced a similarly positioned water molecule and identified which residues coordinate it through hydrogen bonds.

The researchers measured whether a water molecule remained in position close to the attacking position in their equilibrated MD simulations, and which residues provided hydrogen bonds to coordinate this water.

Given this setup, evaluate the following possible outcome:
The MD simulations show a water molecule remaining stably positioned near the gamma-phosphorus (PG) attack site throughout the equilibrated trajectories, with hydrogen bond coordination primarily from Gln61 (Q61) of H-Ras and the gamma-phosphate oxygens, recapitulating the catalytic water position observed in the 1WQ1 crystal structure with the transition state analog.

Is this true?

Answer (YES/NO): NO